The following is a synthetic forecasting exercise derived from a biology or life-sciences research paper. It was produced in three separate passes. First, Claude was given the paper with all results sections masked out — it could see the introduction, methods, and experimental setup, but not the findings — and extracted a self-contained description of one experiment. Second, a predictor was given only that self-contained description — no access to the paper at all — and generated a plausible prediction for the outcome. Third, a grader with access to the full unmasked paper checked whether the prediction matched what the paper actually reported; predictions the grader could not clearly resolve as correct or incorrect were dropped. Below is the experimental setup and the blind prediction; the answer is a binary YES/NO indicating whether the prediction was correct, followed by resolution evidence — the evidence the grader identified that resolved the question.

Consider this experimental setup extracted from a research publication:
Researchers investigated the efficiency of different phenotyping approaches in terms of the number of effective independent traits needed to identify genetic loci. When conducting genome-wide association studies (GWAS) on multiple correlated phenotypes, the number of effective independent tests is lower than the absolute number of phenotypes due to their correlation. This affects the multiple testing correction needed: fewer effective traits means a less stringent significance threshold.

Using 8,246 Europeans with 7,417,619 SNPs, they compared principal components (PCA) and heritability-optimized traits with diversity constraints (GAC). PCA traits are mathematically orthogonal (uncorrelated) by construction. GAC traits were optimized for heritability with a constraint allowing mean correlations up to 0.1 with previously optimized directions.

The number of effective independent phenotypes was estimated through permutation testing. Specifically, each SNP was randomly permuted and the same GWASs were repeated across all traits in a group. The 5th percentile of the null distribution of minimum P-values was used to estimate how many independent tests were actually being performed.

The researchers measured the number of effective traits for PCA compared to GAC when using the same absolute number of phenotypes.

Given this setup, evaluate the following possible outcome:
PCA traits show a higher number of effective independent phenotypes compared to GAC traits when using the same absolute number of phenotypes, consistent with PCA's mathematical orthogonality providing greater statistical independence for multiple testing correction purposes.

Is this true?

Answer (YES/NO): YES